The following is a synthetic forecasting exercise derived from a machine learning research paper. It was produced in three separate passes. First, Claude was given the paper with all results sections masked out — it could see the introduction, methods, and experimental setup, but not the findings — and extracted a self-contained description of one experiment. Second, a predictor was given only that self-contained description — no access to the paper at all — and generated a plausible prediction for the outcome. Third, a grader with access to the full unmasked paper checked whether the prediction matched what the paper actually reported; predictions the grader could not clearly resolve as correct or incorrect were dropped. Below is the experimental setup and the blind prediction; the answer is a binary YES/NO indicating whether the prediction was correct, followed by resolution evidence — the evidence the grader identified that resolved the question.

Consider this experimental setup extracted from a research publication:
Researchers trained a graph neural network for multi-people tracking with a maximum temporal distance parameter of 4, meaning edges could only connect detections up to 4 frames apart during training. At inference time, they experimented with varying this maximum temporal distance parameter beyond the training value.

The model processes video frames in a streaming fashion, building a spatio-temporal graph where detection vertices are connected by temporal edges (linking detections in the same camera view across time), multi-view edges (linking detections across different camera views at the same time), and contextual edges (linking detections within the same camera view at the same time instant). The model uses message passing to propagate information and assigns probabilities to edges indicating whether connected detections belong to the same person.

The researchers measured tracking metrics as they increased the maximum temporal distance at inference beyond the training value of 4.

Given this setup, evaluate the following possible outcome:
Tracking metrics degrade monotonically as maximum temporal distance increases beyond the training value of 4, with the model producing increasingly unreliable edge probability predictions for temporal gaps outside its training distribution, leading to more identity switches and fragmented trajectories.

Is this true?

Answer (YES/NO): NO